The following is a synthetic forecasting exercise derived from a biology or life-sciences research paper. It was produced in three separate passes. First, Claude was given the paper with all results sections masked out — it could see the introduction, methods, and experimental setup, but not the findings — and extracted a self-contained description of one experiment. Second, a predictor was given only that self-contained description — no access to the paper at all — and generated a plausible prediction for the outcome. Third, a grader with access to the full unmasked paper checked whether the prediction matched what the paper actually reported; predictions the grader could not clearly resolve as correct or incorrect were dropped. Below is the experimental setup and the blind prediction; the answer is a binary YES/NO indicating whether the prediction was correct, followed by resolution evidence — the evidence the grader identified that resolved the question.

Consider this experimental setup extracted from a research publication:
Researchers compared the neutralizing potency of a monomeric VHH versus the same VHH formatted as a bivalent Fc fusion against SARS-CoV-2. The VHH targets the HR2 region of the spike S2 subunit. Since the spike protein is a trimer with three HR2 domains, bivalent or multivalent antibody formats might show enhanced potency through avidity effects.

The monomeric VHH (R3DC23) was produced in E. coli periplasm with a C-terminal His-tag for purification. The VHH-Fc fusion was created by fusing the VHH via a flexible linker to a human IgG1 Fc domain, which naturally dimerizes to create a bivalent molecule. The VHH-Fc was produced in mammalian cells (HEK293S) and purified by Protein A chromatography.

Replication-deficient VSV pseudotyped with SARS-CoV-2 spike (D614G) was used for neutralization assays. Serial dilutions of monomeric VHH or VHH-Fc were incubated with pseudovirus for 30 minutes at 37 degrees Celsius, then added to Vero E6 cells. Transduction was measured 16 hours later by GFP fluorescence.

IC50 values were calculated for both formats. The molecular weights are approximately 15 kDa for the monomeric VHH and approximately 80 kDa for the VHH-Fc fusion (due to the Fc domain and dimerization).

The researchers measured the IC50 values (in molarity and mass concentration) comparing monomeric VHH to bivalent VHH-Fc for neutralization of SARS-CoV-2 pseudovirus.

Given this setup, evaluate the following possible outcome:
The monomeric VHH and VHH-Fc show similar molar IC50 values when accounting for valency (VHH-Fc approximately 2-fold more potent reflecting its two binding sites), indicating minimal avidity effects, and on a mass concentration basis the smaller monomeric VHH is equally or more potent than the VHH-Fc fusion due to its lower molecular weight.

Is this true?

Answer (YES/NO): NO